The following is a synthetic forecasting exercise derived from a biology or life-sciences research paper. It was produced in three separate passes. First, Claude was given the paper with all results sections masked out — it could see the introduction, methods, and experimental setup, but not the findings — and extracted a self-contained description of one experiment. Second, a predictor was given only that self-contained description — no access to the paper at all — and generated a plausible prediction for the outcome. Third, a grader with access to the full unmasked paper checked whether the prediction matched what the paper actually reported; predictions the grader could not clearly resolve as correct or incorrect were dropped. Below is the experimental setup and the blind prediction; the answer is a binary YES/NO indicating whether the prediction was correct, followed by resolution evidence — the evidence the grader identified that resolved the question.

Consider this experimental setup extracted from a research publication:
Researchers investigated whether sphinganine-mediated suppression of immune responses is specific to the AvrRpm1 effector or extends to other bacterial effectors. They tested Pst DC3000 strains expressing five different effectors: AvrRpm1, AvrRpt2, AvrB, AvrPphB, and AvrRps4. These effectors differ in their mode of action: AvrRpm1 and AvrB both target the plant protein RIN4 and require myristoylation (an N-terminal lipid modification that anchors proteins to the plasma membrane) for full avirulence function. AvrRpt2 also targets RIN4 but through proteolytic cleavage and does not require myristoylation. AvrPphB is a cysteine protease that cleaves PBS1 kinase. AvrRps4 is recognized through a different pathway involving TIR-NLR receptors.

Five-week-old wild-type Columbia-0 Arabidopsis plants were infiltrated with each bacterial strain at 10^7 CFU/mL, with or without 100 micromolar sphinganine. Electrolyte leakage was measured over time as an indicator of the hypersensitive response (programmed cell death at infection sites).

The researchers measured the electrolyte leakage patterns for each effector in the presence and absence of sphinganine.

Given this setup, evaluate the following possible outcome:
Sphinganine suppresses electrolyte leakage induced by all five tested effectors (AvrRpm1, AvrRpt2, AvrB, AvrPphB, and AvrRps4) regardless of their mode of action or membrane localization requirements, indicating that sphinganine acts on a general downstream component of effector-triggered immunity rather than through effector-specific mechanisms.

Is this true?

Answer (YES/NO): NO